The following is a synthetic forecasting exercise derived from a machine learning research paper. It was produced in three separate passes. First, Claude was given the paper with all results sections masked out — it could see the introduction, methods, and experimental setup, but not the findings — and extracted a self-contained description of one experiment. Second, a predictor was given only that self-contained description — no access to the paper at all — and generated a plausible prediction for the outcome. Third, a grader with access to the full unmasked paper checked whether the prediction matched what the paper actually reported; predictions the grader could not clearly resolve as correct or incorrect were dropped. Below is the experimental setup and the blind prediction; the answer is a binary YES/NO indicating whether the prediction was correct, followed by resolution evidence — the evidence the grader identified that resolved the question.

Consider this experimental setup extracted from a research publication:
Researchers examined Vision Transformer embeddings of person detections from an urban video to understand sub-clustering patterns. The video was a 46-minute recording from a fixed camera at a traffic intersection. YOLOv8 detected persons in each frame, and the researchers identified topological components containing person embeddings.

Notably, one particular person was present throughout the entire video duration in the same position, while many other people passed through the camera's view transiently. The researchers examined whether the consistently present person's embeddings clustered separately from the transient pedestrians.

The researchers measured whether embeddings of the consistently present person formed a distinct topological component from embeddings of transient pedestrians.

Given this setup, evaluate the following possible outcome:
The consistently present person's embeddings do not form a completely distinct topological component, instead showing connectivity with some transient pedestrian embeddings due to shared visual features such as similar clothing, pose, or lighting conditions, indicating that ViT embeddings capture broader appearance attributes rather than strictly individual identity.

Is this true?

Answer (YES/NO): NO